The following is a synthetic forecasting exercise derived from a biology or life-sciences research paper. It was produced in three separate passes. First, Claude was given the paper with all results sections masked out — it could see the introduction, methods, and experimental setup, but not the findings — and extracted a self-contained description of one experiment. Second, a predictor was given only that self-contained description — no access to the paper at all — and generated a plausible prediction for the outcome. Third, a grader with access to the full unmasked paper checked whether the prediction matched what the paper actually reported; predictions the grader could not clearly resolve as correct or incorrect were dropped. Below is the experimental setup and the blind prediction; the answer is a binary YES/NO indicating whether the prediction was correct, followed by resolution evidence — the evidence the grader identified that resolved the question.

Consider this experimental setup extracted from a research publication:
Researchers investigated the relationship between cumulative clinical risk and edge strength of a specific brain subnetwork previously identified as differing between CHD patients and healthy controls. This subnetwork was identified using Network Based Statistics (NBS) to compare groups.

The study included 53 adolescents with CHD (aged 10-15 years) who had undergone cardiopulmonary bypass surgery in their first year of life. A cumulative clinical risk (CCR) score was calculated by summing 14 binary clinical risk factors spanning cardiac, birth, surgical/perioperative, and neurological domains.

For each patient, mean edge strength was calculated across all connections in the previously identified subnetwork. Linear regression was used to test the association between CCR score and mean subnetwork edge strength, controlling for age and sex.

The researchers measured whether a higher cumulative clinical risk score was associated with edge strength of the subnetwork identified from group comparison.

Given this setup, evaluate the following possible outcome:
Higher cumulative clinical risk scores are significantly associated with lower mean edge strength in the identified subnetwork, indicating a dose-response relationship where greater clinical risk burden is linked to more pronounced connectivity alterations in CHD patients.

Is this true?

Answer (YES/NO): YES